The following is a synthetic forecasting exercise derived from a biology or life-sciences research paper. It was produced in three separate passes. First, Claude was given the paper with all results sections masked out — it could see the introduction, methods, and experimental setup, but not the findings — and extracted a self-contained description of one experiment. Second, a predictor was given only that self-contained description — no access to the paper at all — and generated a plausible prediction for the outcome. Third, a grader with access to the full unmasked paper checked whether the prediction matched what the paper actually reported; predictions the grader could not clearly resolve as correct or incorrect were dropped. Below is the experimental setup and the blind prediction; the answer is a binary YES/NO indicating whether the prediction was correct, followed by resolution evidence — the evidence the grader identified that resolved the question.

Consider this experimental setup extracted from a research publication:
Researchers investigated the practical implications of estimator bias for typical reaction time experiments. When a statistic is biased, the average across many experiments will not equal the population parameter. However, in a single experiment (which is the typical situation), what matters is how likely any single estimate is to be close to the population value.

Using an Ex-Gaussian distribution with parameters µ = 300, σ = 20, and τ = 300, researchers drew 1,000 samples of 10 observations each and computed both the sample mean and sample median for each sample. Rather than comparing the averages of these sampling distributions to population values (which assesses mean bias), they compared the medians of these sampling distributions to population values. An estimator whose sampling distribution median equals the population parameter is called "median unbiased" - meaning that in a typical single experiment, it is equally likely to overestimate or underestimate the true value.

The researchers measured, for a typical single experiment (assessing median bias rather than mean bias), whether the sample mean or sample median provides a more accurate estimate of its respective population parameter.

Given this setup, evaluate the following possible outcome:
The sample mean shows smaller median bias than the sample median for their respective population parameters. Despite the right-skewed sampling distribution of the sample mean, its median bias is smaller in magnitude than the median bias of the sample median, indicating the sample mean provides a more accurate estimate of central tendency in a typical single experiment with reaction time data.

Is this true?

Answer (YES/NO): NO